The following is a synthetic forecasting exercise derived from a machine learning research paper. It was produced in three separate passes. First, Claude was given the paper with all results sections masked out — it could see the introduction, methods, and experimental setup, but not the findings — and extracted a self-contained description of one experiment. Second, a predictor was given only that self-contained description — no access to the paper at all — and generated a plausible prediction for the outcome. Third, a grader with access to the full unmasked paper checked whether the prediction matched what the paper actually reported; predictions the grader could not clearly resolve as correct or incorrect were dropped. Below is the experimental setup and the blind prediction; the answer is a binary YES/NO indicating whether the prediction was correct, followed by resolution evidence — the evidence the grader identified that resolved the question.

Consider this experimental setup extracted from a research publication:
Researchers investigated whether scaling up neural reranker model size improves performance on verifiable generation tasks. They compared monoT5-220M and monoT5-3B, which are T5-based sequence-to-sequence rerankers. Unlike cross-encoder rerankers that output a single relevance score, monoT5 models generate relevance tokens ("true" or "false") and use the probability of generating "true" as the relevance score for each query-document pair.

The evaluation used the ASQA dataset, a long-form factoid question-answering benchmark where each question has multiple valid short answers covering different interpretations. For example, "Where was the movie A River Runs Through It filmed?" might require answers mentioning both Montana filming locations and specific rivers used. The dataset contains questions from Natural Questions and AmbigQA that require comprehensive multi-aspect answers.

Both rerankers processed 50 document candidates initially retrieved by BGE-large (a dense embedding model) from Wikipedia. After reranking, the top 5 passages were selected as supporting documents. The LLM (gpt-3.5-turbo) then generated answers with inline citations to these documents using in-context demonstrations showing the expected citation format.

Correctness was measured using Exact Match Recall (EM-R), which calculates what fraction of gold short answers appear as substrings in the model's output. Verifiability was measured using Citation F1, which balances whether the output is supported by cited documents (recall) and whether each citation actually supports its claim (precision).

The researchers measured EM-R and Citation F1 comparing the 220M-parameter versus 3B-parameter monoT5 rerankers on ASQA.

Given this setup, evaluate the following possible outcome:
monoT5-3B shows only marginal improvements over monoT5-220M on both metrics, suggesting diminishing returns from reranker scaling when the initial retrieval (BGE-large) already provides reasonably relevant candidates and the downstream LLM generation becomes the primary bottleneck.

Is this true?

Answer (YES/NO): NO